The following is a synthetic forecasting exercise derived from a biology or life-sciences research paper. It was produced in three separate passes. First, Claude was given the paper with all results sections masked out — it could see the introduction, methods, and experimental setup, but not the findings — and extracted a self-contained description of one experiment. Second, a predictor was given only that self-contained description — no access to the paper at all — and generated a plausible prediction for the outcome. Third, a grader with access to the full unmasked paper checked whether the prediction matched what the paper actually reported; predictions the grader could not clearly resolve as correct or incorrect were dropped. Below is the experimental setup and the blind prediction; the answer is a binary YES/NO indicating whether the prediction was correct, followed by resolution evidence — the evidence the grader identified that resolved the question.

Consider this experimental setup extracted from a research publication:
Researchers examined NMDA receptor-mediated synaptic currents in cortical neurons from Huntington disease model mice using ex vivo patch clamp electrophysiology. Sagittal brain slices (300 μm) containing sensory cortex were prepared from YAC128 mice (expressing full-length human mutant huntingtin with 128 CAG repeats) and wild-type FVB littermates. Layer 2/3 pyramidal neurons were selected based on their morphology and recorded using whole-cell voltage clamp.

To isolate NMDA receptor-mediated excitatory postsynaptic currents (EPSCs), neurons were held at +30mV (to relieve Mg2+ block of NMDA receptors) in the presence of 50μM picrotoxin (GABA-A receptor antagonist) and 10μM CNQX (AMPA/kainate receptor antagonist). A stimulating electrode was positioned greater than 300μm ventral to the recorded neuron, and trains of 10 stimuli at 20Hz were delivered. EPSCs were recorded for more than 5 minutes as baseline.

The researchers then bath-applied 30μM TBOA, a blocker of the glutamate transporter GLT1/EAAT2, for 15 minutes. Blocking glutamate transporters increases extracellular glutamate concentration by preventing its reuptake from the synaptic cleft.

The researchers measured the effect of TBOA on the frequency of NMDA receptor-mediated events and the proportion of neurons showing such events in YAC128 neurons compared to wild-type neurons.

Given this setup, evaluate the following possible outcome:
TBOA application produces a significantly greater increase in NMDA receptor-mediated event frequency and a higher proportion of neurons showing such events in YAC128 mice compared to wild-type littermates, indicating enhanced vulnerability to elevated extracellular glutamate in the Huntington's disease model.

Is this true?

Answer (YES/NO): YES